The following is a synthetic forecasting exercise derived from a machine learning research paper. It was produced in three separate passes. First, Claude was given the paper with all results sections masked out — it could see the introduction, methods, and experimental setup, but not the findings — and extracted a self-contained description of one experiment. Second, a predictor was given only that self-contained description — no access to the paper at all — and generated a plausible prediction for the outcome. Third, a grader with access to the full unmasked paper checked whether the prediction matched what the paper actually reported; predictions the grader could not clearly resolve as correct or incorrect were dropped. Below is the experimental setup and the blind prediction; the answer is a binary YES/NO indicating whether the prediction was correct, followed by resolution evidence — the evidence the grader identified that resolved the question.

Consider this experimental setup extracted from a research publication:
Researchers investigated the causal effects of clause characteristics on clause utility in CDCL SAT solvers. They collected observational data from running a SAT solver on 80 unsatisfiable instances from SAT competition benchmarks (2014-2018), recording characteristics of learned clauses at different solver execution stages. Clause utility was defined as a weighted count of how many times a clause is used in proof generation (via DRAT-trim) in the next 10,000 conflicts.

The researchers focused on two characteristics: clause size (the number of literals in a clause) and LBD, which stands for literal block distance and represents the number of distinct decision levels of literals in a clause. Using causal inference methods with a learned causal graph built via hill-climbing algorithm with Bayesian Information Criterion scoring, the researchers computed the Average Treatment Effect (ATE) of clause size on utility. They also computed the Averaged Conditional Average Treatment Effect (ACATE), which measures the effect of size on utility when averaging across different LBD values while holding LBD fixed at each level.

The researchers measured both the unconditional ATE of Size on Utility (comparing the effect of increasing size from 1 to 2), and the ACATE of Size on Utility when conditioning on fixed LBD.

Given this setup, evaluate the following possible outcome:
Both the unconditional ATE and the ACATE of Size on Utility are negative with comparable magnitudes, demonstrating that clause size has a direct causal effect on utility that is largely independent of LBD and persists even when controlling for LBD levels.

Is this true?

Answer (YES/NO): NO